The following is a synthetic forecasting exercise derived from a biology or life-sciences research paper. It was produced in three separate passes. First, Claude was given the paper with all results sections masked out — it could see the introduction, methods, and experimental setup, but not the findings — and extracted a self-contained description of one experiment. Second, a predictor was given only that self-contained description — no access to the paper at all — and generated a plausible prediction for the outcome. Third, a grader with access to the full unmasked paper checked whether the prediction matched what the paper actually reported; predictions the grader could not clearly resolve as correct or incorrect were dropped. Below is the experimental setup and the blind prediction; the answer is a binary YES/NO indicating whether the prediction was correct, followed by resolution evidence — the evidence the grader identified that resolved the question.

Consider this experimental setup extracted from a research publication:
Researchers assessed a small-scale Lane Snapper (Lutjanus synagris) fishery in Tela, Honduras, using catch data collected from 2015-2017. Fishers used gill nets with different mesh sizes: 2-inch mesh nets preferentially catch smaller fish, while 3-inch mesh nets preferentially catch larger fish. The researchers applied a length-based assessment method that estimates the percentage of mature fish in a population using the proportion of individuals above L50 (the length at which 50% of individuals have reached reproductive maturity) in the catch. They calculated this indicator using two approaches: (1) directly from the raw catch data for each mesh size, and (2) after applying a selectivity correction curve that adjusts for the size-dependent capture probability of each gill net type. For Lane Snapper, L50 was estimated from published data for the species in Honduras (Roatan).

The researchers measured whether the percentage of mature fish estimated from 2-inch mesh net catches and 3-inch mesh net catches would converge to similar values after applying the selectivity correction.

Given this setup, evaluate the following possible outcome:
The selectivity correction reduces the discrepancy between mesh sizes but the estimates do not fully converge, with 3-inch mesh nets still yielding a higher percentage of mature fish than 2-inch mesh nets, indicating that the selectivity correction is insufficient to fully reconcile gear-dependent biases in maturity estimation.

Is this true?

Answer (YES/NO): NO